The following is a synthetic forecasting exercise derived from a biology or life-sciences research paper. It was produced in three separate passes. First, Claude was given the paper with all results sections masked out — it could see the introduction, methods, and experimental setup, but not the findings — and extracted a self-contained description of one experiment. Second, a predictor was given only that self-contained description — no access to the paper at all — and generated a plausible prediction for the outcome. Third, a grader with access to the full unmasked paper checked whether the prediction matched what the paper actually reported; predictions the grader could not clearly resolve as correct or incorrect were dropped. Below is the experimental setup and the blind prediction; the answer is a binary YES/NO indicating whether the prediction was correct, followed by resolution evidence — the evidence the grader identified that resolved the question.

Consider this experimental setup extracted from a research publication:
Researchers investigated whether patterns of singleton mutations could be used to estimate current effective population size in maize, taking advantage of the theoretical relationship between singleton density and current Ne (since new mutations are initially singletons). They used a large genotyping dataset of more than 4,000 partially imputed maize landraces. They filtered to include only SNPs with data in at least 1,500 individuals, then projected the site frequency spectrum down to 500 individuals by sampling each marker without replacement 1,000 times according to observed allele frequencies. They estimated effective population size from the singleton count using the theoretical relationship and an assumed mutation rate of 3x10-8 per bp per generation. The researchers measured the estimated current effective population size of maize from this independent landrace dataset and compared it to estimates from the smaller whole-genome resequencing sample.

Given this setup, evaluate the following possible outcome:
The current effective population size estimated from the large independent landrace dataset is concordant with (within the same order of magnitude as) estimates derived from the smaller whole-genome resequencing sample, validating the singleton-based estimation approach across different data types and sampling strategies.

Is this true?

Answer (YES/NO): NO